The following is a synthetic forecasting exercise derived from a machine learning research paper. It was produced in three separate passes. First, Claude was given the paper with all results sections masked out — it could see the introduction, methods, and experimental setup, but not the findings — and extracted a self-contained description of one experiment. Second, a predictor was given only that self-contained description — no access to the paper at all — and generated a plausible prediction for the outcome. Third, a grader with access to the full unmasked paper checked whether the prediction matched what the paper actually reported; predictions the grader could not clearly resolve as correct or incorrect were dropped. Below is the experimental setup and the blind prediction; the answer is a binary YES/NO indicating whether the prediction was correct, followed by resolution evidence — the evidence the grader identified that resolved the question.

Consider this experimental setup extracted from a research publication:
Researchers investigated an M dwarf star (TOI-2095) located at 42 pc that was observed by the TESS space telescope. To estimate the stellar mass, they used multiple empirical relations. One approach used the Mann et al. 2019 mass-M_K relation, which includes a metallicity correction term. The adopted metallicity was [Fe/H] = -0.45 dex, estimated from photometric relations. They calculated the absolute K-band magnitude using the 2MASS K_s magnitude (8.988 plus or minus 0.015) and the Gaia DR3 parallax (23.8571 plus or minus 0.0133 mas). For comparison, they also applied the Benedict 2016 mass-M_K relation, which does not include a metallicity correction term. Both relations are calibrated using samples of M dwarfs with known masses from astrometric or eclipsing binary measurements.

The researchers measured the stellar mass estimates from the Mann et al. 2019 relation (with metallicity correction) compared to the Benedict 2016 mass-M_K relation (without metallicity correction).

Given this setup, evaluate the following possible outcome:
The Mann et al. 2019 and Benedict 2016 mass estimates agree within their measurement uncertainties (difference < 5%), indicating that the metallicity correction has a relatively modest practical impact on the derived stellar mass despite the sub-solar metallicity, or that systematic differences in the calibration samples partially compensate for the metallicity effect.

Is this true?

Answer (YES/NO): NO